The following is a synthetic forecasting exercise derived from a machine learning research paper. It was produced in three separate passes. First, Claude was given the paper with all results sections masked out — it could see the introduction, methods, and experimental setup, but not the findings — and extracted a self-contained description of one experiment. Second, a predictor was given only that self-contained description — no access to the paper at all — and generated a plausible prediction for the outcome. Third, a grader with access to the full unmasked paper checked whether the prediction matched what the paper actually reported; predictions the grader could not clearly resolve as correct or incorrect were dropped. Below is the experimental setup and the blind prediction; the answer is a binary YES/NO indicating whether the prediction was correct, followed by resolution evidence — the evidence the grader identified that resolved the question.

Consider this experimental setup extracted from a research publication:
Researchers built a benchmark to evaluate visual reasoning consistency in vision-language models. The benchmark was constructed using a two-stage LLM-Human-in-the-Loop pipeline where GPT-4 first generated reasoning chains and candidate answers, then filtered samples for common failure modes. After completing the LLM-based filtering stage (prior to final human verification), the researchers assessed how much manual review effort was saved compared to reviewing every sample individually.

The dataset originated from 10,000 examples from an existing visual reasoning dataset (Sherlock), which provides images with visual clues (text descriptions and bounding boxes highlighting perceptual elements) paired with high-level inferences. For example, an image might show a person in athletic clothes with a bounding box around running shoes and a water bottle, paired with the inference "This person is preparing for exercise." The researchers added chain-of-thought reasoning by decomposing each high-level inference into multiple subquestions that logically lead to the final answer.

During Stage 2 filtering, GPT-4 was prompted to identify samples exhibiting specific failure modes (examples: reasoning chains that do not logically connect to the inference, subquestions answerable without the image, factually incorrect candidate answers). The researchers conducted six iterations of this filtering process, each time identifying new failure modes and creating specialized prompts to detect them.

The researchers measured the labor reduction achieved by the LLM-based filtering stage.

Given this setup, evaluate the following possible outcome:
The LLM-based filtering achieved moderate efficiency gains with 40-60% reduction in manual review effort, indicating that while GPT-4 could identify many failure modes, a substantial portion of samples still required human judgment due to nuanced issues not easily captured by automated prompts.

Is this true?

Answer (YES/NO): YES